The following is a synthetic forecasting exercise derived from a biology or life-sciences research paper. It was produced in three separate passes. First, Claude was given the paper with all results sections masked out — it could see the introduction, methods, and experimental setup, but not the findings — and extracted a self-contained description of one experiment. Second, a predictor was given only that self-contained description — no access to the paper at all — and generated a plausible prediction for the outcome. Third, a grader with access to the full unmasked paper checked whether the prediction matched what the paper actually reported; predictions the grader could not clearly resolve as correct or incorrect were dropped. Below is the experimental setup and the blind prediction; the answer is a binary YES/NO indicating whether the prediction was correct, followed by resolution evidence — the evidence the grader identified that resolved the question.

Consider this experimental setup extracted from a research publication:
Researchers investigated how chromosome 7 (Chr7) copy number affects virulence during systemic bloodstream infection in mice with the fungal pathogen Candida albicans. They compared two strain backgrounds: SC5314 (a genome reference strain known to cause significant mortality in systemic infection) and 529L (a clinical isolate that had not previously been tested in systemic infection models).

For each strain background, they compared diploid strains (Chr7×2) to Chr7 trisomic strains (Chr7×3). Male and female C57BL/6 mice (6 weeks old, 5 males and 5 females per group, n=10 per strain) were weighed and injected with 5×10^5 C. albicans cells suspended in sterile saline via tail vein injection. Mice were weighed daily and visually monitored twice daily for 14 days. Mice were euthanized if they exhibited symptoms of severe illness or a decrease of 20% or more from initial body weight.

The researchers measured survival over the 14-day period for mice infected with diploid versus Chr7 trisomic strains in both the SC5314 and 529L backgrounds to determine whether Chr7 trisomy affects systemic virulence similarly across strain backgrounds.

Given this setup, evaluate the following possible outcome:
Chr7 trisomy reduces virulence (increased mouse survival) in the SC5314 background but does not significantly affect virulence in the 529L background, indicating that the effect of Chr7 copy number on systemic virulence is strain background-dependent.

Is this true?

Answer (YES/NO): YES